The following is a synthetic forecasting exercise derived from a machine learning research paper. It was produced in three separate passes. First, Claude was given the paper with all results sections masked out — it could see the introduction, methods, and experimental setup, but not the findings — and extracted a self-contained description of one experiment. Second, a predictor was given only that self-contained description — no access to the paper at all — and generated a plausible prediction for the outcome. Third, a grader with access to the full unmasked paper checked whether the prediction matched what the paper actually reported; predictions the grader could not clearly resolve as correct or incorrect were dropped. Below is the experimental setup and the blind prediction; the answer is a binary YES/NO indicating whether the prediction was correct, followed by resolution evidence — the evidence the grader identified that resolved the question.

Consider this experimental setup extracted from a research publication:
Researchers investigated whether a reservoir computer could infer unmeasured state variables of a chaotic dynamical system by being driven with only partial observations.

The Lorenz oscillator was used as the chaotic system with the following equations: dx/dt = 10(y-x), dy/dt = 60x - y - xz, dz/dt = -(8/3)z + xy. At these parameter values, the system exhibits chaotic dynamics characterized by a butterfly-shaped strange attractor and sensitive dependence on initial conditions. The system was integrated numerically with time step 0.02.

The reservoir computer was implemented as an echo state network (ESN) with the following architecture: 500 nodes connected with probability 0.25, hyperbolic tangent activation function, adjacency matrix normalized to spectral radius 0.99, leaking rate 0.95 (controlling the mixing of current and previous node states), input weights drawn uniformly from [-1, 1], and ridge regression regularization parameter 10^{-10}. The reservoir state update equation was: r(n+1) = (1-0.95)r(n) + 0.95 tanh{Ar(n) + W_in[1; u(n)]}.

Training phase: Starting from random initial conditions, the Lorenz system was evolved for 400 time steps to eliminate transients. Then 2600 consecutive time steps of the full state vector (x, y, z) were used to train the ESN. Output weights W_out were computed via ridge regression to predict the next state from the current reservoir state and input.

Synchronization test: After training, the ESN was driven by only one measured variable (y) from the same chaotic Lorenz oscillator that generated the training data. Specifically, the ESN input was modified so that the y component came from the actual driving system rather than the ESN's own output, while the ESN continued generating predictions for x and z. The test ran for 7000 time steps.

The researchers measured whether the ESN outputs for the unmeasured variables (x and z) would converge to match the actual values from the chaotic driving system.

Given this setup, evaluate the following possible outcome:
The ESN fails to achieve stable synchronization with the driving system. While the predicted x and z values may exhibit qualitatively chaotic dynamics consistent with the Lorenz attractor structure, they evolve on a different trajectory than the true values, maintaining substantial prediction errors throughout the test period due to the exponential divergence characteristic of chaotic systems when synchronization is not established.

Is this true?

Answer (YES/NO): NO